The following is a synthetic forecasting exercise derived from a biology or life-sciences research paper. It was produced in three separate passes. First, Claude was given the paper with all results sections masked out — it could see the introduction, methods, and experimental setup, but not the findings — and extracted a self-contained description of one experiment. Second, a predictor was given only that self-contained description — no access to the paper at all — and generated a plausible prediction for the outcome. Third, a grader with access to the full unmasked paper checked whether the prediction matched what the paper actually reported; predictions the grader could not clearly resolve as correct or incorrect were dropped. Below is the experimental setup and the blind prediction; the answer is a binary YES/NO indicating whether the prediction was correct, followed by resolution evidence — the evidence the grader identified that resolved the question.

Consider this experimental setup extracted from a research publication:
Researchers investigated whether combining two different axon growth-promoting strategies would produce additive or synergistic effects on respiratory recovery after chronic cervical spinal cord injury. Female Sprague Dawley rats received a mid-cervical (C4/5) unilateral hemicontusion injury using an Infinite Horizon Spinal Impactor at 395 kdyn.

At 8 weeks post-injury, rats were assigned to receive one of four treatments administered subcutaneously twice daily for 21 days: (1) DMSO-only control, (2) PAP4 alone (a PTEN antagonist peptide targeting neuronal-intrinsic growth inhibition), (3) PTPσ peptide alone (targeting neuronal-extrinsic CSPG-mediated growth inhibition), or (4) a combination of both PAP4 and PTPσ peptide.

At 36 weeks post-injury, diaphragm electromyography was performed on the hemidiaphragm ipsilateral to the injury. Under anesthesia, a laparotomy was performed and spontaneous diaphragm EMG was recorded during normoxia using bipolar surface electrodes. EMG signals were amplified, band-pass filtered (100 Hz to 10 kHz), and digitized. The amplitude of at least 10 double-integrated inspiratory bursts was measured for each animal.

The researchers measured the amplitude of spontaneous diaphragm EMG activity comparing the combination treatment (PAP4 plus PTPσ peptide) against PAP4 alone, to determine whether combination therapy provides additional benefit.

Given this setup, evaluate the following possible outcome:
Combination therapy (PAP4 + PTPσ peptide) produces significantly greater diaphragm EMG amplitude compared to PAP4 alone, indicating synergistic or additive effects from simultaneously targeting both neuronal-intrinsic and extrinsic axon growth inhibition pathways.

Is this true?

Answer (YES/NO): NO